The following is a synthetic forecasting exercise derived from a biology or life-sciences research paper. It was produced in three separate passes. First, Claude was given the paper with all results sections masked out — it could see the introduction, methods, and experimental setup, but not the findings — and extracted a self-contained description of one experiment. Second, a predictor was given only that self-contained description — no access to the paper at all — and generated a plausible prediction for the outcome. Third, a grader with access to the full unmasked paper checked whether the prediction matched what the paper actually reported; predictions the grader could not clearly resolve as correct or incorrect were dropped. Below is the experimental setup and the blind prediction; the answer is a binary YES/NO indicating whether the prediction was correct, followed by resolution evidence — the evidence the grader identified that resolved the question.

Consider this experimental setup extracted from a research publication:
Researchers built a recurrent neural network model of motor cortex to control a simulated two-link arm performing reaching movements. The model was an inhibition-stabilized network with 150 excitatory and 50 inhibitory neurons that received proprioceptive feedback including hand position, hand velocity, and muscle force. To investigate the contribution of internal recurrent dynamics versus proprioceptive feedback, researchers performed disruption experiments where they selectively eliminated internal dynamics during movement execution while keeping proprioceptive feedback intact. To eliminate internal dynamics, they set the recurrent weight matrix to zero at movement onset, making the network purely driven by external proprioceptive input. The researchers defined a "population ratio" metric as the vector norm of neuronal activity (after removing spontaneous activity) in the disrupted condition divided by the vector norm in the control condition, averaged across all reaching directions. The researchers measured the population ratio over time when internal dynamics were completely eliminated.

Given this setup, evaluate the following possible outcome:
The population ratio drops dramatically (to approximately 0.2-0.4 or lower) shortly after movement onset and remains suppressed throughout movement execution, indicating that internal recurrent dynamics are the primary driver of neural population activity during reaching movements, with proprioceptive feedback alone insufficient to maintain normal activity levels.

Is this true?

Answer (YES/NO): NO